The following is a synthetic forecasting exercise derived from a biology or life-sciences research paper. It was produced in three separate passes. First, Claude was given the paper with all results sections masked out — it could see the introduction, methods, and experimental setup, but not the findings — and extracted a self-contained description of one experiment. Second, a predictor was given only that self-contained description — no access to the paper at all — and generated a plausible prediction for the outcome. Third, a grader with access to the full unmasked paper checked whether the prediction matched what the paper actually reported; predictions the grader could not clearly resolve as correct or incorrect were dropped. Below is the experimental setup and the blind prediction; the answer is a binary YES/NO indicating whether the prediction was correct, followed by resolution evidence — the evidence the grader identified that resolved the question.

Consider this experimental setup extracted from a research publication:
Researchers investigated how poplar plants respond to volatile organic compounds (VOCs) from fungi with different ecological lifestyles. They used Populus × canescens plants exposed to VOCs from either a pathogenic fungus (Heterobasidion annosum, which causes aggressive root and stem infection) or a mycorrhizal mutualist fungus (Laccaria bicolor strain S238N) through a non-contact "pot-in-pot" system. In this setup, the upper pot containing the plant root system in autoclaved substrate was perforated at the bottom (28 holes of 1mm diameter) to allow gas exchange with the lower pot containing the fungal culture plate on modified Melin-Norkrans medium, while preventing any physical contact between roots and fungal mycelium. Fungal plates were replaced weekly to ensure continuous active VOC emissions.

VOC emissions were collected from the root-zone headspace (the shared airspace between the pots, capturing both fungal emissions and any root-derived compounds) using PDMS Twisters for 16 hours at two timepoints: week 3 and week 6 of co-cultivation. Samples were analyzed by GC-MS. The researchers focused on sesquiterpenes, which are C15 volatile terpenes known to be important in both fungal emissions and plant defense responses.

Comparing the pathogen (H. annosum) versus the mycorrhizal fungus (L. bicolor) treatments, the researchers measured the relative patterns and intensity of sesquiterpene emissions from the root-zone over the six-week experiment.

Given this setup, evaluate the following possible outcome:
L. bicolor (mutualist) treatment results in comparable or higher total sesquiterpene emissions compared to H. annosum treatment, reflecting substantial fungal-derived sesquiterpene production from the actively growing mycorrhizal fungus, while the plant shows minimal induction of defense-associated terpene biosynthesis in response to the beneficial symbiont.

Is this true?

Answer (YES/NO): NO